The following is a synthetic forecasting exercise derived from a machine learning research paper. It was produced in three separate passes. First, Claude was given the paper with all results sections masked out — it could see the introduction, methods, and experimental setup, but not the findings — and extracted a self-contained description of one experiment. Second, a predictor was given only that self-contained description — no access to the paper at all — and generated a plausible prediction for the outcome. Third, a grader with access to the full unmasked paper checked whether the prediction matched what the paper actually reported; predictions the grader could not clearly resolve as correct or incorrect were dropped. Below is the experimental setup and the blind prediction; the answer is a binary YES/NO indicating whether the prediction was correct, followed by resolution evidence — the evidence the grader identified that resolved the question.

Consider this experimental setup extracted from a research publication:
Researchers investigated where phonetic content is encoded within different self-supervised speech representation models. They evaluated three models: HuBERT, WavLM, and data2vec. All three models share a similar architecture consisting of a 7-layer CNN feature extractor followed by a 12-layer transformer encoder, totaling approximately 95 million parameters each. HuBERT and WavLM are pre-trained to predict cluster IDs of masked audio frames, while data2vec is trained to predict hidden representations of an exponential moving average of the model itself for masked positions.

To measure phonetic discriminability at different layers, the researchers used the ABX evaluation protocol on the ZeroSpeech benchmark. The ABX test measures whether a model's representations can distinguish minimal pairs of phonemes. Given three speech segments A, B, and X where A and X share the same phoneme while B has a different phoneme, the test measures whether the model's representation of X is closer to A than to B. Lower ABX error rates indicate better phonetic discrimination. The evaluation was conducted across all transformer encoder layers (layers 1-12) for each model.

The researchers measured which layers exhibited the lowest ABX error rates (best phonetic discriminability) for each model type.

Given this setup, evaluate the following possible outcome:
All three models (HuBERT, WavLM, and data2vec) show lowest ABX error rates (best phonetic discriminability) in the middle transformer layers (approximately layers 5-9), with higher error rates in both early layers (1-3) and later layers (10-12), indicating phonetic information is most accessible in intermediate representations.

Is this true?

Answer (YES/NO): NO